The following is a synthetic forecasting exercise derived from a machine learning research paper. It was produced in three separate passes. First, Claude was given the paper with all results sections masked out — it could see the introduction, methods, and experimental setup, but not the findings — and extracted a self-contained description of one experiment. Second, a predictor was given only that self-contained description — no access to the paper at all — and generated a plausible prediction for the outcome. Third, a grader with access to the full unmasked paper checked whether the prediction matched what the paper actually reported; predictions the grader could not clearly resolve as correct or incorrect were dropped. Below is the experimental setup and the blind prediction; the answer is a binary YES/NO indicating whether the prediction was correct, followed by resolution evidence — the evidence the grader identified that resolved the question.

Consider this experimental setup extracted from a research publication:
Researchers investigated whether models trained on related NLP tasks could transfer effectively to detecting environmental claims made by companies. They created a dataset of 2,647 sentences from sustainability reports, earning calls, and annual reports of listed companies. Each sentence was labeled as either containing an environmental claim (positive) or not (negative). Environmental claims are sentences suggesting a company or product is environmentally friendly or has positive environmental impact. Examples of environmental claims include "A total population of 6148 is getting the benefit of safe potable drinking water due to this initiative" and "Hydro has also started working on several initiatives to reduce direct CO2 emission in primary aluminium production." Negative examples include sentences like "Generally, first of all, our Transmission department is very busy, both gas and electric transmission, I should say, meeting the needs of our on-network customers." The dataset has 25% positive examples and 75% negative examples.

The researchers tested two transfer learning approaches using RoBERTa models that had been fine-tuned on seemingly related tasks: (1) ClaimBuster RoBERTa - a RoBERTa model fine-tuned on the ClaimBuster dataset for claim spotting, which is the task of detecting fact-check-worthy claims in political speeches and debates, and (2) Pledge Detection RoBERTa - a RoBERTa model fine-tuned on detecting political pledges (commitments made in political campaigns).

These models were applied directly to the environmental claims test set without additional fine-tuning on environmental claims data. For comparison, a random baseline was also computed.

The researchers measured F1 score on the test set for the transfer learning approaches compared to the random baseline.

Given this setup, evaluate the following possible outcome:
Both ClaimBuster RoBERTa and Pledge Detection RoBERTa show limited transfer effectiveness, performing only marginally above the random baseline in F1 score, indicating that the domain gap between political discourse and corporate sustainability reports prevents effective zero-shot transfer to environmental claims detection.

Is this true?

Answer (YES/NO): NO